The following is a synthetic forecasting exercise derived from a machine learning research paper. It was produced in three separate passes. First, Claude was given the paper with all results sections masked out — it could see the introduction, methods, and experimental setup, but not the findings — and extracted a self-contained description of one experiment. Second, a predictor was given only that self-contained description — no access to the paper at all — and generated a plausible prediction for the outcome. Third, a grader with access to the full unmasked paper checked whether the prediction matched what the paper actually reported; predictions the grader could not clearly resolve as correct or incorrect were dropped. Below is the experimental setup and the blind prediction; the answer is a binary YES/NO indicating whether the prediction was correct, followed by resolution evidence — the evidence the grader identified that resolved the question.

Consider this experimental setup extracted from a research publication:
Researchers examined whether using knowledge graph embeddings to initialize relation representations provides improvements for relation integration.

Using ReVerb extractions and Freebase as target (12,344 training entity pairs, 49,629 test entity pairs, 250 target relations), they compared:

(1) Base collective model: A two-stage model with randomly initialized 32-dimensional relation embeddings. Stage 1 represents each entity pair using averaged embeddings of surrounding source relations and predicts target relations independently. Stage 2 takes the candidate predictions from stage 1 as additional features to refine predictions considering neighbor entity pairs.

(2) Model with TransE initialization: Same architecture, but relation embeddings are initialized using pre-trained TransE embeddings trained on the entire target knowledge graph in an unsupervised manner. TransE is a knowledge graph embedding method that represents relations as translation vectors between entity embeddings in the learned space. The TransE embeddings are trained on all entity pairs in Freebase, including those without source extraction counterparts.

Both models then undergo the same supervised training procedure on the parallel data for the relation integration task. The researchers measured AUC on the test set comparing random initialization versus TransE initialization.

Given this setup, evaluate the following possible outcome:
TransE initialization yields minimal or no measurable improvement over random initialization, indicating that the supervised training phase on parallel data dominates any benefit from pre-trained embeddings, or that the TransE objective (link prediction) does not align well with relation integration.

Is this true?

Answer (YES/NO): NO